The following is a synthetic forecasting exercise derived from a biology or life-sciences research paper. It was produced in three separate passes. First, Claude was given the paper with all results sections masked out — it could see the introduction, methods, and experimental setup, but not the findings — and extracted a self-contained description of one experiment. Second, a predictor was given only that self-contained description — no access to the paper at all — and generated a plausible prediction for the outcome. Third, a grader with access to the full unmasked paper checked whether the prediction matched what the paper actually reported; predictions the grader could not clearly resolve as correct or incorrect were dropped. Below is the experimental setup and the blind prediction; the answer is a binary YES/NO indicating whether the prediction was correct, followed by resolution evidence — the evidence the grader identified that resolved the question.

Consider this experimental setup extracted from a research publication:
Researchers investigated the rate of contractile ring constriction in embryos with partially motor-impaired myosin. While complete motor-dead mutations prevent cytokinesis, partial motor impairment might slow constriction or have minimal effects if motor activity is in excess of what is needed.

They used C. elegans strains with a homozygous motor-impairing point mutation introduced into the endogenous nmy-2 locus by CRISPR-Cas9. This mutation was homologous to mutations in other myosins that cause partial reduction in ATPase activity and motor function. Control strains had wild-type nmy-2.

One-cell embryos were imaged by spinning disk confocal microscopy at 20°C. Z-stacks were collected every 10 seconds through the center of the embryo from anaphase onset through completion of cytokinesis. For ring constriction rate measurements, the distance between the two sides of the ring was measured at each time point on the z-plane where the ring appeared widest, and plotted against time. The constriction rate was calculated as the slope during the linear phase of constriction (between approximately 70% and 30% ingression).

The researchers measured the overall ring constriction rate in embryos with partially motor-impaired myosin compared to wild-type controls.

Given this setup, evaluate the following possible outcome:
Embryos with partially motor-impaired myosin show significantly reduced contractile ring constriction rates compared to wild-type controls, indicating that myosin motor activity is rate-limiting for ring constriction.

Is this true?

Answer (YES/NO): YES